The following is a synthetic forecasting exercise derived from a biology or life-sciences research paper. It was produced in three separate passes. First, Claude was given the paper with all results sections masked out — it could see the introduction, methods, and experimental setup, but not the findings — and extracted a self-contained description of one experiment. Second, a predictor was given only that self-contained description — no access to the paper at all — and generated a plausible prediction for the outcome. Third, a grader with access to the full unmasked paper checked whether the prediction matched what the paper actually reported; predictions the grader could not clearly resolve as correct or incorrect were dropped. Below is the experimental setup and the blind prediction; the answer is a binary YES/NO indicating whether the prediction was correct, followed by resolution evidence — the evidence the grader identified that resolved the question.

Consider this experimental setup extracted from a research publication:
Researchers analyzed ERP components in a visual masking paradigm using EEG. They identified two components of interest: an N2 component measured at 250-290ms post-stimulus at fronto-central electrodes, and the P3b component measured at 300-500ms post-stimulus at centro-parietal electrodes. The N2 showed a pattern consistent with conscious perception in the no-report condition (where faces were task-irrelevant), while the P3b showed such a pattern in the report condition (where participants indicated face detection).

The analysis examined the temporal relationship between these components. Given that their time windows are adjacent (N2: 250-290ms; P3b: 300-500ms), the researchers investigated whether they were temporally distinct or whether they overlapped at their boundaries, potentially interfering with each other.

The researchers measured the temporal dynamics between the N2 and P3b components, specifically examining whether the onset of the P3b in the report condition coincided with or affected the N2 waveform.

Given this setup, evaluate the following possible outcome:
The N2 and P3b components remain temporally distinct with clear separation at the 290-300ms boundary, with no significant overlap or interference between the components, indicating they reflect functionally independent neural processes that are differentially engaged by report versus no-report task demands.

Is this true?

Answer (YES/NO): NO